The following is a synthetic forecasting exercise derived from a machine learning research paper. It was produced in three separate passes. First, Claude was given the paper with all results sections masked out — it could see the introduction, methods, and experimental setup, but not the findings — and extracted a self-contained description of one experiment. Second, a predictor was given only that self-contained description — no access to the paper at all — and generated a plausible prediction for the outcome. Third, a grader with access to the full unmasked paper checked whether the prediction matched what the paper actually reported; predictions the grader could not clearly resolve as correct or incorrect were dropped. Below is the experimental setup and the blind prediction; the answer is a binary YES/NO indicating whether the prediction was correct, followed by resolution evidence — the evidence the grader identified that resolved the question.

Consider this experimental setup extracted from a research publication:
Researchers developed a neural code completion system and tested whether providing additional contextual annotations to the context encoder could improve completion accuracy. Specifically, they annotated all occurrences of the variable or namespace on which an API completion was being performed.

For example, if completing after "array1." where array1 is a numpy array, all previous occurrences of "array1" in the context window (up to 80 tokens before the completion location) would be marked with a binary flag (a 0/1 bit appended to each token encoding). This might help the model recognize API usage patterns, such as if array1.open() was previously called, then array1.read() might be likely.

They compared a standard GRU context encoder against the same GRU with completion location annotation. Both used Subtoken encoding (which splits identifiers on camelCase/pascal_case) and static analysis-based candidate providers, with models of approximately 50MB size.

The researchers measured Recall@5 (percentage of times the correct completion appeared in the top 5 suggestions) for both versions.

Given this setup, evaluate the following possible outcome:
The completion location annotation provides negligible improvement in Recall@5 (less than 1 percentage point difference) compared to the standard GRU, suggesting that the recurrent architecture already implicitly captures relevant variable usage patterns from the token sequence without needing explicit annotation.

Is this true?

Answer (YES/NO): NO